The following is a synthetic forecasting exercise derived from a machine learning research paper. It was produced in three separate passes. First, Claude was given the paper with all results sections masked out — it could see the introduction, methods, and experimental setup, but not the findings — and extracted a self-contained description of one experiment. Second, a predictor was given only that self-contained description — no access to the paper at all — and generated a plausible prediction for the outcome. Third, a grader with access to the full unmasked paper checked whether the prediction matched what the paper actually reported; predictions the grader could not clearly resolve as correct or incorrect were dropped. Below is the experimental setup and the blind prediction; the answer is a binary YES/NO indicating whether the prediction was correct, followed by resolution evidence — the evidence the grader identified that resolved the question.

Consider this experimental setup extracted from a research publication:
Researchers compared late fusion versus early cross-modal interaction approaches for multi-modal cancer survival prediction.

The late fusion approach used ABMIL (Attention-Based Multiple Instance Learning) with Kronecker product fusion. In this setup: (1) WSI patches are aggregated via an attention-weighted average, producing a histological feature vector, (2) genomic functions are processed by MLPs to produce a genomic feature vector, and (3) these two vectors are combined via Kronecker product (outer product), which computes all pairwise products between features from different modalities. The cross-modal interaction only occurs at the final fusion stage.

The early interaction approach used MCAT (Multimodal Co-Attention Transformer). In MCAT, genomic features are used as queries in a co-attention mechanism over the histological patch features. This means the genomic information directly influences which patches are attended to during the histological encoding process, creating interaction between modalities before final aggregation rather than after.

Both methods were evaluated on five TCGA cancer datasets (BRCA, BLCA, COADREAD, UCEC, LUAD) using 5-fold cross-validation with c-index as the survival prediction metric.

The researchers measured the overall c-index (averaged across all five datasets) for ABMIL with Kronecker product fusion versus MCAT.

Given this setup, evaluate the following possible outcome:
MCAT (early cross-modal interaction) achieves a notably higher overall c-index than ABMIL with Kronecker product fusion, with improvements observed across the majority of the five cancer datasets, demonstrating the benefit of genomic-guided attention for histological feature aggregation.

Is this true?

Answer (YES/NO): YES